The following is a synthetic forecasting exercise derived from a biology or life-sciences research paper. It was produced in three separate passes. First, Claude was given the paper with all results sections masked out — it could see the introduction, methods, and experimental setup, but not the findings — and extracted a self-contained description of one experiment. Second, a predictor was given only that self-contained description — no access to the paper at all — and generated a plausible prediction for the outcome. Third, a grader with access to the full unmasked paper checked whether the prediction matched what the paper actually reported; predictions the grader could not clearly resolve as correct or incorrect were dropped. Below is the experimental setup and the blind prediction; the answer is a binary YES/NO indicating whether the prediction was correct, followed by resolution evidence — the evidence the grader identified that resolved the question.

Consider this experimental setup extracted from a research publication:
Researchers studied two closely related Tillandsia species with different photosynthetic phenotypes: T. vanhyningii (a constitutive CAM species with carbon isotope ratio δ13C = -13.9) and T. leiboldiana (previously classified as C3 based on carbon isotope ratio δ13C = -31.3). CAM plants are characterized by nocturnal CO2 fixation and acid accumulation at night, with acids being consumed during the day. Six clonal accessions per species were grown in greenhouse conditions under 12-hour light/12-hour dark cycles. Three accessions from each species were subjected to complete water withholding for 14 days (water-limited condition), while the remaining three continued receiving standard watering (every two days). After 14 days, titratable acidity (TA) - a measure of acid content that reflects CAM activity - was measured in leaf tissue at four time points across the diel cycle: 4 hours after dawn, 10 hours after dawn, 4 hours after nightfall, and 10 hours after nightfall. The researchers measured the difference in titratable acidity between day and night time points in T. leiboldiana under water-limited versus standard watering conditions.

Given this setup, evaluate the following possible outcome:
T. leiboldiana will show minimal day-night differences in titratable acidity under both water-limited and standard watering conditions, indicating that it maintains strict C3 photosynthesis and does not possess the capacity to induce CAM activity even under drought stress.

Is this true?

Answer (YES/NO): NO